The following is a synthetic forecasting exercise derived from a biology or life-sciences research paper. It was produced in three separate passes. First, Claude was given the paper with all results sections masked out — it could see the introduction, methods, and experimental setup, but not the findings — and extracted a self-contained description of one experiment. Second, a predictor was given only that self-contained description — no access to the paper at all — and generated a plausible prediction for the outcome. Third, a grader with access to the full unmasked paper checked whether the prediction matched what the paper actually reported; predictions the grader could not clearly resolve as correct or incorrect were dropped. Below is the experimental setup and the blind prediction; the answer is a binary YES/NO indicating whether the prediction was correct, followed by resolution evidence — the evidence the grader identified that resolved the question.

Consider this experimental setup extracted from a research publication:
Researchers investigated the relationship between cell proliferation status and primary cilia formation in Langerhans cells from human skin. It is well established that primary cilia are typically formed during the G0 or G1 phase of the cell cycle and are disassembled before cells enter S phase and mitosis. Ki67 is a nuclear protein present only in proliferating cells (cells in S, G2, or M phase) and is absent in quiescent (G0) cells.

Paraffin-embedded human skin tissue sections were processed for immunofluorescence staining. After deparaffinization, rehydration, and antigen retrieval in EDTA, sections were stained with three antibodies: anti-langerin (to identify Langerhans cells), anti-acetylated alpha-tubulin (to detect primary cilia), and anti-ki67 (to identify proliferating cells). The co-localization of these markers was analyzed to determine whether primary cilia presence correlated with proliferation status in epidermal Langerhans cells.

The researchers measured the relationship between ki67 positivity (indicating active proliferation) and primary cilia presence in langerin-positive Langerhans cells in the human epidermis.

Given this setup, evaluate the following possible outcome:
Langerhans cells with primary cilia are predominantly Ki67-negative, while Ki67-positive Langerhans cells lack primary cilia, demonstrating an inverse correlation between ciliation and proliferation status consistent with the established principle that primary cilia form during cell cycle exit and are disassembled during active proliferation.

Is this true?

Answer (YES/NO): NO